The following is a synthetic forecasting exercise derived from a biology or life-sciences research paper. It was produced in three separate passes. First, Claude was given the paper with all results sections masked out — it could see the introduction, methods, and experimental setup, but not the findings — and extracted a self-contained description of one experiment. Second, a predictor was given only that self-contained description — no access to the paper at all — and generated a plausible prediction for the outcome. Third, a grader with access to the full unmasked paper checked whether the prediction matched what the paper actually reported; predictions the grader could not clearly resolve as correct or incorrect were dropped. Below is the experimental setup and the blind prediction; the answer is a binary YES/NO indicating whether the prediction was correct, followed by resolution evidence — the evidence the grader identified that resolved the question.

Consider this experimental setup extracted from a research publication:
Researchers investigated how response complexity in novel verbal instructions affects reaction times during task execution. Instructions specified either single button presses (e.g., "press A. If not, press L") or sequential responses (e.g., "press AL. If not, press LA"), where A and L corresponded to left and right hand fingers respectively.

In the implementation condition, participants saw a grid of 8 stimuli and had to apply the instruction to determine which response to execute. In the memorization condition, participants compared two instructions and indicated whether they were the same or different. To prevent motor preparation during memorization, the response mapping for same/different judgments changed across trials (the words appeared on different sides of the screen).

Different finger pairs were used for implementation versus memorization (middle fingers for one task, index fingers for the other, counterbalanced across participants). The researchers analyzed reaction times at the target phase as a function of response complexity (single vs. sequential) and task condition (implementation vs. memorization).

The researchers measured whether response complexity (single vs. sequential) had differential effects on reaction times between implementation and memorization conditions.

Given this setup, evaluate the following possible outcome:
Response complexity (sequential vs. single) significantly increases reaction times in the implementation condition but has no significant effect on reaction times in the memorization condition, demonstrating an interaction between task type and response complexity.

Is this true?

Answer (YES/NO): NO